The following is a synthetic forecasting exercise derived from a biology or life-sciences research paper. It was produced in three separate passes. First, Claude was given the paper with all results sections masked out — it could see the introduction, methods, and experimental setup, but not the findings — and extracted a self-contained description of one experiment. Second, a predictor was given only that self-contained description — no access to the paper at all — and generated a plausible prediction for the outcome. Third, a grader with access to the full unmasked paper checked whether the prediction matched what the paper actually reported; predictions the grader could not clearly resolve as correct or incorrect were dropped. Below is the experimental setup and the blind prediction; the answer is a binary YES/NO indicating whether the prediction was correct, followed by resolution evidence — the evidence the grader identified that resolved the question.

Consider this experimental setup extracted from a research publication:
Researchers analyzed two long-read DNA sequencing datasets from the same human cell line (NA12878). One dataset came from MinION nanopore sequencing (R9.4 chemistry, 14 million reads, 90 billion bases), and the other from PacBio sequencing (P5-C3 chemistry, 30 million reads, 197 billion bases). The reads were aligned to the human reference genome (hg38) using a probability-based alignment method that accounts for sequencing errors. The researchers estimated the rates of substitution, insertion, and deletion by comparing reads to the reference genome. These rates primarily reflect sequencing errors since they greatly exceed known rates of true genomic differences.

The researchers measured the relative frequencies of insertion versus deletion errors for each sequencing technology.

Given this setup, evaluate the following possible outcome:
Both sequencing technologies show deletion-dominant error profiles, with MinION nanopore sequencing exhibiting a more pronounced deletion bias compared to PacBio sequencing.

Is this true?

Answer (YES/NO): NO